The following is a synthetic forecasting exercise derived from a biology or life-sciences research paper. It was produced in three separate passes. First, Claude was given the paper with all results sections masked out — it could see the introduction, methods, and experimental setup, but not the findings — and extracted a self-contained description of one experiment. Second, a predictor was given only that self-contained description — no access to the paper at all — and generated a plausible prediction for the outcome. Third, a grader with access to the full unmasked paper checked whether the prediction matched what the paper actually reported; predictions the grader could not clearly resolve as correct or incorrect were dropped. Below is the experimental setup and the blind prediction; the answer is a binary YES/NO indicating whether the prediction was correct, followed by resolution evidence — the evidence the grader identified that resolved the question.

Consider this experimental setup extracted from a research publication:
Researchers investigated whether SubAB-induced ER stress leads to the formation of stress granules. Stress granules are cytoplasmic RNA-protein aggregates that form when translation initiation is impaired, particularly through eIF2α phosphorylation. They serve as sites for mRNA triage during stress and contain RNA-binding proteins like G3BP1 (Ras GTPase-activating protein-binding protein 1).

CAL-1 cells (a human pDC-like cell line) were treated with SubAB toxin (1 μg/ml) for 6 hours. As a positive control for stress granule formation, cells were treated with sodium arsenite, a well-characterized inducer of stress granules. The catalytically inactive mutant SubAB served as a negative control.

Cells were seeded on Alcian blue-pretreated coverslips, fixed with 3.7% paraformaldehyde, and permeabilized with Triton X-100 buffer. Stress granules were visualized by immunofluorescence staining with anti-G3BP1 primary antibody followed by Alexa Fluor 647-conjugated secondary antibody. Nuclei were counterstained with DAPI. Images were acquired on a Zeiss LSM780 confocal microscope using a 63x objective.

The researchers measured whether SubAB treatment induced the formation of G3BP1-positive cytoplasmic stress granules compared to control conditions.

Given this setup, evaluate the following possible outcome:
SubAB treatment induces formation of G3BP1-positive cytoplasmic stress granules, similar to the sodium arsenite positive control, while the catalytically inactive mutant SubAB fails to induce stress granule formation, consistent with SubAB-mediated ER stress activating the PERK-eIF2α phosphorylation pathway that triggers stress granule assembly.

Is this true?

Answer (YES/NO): YES